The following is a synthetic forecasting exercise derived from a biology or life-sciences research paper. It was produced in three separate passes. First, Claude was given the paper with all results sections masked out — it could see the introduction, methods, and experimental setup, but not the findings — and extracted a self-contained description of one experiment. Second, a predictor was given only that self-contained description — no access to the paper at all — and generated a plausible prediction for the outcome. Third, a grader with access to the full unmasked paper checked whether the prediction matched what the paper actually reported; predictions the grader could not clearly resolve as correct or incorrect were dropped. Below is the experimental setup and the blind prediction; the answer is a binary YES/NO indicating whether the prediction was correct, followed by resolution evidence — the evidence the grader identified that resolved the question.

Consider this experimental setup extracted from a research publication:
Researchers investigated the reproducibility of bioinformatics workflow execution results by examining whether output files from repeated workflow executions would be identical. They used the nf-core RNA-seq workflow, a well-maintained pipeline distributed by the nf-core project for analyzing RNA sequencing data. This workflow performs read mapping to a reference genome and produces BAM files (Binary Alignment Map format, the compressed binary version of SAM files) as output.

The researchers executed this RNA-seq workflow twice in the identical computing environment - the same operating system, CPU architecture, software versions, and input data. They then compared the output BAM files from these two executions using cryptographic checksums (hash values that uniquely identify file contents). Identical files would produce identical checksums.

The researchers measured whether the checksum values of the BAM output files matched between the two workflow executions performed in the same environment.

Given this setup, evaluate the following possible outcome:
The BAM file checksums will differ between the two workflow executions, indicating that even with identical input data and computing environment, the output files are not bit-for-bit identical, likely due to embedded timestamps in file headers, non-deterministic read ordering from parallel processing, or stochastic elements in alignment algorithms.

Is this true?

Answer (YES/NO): YES